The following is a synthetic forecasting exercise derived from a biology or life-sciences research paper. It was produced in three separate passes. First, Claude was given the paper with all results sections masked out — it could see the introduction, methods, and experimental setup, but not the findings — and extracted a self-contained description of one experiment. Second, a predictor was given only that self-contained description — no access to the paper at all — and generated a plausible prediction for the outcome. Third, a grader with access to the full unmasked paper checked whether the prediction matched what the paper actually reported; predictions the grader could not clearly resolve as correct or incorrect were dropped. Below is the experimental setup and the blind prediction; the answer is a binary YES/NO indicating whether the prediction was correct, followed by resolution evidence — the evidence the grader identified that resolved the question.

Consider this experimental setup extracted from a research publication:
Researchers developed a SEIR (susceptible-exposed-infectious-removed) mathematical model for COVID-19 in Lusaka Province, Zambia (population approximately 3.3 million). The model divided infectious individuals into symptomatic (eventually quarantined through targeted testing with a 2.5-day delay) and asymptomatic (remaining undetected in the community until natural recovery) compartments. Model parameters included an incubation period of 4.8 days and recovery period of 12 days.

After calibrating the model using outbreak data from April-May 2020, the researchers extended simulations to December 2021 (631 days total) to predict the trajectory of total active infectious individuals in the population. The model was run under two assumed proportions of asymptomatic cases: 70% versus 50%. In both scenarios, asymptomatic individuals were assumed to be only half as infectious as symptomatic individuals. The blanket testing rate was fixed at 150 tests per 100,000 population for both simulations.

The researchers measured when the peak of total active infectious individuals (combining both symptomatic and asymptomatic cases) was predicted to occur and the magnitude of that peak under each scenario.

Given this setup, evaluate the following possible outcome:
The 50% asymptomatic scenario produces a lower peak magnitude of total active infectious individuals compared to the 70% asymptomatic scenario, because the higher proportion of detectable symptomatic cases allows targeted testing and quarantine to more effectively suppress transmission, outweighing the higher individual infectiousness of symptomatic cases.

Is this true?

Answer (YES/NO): YES